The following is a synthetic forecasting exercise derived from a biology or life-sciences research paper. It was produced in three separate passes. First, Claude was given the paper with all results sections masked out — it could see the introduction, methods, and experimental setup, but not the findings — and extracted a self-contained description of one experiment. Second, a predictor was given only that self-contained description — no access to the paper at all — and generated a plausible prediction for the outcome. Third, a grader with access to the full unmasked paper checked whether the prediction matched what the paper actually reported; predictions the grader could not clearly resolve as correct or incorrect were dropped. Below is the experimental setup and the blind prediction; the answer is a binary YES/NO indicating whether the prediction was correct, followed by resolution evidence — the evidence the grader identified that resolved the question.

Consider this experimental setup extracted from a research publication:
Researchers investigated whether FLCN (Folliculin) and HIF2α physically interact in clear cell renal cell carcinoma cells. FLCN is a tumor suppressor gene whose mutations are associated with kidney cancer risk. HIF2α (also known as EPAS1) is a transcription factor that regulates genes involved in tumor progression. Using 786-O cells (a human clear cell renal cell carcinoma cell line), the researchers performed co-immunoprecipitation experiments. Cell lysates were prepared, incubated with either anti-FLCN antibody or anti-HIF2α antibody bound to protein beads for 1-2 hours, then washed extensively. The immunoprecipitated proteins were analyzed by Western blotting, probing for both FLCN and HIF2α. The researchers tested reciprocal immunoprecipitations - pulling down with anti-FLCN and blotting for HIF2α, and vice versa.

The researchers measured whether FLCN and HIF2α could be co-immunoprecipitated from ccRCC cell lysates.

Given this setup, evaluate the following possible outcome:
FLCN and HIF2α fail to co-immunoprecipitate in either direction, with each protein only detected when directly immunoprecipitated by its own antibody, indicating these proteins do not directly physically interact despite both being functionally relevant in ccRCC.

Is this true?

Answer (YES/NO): NO